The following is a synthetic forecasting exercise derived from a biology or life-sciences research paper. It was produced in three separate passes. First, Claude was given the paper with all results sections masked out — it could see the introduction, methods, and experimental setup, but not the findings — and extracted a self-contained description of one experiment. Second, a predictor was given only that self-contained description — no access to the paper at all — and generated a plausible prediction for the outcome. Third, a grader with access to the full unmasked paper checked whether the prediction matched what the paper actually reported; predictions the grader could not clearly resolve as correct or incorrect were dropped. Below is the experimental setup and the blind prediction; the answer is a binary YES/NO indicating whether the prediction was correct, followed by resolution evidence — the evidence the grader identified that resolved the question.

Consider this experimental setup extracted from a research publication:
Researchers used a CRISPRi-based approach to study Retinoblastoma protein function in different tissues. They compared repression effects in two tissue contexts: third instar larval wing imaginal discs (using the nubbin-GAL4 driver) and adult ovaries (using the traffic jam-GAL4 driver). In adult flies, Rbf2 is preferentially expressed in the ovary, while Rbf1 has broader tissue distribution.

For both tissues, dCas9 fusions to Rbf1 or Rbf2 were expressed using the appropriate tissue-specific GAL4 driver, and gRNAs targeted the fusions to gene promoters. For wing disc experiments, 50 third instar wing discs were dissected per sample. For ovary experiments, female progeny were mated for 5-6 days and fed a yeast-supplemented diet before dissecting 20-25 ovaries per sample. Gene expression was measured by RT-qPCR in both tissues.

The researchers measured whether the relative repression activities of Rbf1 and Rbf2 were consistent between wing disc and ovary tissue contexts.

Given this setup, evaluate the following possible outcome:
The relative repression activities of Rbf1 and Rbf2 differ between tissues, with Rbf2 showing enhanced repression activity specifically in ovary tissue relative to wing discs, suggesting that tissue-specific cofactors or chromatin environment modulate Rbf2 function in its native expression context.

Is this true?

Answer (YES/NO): NO